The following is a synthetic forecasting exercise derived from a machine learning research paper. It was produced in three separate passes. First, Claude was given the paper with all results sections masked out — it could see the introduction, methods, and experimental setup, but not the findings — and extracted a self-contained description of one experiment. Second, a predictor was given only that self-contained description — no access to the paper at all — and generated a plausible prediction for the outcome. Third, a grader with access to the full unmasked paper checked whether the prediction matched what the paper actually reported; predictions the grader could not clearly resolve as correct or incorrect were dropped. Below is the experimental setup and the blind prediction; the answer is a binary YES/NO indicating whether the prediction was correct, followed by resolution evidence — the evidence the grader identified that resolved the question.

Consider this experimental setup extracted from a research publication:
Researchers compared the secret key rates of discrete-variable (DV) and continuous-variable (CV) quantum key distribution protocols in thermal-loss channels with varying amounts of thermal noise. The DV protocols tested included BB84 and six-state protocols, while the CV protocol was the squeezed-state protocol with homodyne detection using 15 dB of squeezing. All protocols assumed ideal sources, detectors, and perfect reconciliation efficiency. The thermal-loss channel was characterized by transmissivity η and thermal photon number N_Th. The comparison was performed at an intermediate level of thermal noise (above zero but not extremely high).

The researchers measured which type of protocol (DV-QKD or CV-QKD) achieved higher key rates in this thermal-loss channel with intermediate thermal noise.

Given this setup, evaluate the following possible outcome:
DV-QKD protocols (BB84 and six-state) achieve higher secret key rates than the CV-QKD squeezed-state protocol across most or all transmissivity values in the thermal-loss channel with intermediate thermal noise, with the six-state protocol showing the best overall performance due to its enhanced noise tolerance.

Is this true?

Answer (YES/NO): NO